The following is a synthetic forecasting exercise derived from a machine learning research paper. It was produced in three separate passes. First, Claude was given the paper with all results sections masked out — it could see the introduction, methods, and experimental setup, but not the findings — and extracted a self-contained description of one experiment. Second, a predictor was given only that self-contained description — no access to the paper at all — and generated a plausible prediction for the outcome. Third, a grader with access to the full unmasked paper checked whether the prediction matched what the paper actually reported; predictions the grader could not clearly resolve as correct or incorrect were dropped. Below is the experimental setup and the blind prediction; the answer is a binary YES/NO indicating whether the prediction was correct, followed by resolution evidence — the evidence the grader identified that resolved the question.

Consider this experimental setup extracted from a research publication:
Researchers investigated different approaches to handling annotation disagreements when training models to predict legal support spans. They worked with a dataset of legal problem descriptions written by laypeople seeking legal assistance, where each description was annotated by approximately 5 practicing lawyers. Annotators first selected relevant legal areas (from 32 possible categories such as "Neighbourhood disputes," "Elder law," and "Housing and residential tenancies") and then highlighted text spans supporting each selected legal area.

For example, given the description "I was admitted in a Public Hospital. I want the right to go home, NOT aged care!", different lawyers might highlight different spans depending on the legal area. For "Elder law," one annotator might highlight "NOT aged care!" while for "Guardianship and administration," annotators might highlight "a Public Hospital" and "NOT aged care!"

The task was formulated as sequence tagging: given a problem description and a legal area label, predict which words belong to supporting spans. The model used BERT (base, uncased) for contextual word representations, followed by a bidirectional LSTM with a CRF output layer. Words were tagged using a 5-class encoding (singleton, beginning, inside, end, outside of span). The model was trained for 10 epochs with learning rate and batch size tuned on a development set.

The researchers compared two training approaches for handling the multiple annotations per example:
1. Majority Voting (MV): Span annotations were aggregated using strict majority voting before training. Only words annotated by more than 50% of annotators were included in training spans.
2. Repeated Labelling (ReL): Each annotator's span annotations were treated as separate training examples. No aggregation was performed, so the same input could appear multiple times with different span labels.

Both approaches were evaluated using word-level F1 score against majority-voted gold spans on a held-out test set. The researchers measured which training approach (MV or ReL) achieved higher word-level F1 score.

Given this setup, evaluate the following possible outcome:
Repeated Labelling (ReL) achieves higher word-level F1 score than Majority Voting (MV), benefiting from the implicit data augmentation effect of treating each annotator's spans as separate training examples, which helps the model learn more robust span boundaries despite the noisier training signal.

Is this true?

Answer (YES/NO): NO